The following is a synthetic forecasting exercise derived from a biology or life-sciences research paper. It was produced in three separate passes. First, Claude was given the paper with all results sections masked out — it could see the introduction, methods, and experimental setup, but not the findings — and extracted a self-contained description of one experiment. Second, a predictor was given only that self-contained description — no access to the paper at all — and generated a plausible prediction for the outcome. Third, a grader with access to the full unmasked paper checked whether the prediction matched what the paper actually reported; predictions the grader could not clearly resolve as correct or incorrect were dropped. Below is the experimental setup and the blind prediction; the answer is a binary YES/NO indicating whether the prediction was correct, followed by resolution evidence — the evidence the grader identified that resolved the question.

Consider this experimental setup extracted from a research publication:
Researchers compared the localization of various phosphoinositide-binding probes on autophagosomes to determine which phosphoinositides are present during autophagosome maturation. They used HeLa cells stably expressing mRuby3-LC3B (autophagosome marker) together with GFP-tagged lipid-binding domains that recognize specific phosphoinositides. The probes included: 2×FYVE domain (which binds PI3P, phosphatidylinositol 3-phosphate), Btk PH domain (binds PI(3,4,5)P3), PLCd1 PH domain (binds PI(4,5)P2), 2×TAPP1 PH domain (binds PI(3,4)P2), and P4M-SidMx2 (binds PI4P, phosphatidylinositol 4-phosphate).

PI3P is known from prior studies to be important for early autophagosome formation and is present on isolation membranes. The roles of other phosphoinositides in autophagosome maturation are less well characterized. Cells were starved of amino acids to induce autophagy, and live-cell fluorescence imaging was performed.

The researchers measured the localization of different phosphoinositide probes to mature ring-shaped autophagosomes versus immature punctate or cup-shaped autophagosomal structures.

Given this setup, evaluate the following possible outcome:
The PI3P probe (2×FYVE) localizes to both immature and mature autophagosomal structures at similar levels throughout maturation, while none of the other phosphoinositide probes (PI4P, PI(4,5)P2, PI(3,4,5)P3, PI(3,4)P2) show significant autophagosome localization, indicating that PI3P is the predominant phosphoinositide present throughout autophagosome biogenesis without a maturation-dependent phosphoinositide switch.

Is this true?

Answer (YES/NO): NO